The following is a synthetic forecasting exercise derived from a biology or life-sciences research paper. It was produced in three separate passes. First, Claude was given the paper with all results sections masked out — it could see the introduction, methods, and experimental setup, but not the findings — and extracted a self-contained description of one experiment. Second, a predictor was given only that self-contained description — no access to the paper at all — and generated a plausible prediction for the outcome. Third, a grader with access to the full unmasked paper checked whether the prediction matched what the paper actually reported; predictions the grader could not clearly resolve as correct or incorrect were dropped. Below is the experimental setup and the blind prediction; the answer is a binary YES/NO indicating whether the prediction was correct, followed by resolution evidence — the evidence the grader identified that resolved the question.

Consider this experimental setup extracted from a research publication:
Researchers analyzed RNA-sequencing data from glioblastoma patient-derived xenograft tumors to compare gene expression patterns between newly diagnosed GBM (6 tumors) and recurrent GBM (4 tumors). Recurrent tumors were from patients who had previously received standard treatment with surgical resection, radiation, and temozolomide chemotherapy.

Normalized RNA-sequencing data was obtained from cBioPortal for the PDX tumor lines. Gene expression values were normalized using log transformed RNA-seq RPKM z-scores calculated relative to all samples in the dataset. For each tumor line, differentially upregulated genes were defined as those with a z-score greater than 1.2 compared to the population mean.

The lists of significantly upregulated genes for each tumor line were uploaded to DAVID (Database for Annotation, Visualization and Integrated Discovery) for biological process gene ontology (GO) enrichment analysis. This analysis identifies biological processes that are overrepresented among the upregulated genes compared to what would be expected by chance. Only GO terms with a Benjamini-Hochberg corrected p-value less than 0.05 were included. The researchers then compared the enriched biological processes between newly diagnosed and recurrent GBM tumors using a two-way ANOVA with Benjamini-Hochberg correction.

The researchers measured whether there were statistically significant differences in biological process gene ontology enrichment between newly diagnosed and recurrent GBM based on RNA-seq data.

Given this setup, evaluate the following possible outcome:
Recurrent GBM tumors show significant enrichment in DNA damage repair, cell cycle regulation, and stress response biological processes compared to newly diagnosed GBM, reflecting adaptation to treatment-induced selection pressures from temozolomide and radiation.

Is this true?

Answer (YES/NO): NO